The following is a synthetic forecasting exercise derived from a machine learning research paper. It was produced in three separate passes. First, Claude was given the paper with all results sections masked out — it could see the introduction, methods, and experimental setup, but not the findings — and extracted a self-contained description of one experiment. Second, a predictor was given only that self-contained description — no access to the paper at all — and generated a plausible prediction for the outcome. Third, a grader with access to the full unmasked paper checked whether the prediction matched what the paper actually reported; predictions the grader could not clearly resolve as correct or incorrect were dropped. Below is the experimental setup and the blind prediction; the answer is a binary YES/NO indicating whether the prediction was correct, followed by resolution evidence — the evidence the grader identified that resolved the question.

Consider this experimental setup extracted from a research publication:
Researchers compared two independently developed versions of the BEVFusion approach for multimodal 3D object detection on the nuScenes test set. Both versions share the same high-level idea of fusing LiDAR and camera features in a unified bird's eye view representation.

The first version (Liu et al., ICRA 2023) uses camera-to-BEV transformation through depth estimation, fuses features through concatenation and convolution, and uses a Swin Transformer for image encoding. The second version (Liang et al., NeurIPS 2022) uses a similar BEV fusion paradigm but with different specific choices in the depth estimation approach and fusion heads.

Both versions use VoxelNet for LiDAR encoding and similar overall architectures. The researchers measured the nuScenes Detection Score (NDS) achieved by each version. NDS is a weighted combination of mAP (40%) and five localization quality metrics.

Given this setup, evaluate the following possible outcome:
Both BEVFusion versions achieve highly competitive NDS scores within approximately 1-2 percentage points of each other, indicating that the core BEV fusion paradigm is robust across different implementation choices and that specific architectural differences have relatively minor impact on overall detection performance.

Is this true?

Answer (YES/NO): YES